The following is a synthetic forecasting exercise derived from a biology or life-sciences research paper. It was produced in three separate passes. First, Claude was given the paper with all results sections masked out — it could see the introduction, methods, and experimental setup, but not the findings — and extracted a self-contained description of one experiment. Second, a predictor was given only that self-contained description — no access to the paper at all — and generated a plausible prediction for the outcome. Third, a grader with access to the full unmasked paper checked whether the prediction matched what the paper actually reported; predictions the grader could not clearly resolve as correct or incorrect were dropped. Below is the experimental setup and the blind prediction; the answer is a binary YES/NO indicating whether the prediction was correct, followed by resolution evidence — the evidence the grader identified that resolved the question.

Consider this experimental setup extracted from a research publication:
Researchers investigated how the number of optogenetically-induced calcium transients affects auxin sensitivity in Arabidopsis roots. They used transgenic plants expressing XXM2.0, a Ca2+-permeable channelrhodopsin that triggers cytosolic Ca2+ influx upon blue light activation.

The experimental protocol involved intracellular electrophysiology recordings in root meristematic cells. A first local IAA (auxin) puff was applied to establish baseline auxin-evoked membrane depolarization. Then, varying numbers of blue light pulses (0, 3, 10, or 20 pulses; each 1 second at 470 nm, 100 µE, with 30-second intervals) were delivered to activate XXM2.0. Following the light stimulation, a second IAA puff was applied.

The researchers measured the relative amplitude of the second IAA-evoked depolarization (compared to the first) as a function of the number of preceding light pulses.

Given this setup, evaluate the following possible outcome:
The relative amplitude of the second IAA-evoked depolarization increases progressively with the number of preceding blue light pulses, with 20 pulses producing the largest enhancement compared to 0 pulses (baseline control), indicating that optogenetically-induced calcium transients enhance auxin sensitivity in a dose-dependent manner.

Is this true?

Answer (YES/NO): NO